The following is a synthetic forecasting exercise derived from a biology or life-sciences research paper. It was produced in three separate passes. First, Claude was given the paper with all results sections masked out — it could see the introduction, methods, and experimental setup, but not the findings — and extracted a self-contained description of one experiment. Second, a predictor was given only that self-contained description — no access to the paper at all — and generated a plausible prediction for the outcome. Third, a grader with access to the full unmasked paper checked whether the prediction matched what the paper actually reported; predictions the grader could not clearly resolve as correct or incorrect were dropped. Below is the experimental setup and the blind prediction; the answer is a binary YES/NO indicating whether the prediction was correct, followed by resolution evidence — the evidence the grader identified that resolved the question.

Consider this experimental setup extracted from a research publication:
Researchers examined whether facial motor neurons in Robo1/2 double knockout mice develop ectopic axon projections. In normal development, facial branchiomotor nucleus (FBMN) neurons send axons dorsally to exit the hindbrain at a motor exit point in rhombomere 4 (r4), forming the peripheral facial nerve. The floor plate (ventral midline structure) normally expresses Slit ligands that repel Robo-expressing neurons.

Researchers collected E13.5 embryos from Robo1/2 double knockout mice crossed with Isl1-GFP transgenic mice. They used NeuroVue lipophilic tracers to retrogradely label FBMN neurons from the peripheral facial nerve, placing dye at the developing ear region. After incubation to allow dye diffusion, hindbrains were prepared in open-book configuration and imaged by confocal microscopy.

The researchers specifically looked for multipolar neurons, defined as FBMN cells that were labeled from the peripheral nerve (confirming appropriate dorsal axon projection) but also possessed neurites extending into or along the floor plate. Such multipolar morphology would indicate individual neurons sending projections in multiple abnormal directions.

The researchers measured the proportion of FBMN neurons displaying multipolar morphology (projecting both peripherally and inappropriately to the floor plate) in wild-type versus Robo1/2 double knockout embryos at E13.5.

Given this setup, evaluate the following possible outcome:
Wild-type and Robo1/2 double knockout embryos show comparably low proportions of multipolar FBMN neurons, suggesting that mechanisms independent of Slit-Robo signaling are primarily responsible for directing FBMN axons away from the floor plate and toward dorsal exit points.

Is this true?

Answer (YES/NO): NO